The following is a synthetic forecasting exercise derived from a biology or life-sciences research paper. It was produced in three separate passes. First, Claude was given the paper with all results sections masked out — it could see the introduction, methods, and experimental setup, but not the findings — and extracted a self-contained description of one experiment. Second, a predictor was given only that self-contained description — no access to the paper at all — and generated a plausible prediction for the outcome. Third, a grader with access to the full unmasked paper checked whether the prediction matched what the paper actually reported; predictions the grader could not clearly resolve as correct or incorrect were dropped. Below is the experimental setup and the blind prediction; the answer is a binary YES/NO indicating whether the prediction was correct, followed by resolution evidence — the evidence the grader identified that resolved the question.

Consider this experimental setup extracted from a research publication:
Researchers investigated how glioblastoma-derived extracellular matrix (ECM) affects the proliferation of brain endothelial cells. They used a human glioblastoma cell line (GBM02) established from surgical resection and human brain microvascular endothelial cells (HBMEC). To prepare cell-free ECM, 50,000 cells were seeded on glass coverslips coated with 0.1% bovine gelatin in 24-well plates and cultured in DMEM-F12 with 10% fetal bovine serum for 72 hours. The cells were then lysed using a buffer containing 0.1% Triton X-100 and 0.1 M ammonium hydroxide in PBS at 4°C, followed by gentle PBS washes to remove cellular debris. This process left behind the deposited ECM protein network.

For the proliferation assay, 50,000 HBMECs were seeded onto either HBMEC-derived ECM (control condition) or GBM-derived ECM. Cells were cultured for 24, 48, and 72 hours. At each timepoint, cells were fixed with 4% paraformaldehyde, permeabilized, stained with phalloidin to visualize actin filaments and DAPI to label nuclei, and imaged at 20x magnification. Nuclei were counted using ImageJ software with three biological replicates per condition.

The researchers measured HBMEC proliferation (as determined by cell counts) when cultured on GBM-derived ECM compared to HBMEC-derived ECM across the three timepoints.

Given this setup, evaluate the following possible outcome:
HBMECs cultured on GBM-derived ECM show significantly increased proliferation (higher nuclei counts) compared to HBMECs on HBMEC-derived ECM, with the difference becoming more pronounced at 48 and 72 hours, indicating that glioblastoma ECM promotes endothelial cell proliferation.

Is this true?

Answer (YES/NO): NO